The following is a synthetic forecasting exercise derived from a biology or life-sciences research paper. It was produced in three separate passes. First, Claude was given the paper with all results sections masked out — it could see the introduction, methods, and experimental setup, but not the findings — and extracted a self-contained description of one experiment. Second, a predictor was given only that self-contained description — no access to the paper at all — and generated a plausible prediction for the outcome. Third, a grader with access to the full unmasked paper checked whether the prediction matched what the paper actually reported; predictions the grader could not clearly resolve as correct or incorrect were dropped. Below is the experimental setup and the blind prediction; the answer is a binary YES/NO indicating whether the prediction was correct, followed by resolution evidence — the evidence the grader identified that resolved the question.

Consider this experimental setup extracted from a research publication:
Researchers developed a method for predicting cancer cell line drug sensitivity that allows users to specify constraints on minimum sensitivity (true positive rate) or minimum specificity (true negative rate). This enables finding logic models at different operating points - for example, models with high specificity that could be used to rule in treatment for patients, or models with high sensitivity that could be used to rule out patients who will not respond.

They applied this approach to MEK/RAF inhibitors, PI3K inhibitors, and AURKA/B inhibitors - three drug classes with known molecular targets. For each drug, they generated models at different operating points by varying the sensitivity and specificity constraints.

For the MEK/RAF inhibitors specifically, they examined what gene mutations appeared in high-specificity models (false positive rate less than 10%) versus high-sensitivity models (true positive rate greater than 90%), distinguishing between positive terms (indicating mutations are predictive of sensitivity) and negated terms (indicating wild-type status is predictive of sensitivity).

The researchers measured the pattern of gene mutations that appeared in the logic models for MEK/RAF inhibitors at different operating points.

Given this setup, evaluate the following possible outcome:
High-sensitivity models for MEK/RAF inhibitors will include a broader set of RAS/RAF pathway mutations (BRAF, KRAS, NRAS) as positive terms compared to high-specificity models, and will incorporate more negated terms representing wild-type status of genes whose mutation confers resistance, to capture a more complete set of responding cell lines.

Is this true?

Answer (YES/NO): NO